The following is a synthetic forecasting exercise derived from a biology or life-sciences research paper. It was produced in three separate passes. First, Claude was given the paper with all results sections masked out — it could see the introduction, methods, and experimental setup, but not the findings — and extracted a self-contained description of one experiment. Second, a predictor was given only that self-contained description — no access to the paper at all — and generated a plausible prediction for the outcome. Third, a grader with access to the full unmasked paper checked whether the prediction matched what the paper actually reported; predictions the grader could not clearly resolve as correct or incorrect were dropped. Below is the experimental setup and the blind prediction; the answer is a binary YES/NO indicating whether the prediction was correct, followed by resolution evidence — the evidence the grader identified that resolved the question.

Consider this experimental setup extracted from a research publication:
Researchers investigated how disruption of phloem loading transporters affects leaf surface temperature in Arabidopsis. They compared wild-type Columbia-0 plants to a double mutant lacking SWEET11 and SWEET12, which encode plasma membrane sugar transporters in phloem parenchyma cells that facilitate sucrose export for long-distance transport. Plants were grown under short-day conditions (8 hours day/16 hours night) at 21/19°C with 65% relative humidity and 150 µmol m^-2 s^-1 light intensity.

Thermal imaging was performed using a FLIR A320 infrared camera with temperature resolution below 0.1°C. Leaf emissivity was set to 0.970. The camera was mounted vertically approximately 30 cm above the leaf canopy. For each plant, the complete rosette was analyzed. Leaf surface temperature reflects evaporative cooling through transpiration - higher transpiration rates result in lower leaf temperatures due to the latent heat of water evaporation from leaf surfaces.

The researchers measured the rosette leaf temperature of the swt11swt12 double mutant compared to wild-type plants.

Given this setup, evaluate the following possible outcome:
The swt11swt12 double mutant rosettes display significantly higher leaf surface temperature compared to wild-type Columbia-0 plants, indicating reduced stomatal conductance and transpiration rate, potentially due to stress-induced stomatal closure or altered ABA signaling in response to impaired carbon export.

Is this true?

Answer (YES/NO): NO